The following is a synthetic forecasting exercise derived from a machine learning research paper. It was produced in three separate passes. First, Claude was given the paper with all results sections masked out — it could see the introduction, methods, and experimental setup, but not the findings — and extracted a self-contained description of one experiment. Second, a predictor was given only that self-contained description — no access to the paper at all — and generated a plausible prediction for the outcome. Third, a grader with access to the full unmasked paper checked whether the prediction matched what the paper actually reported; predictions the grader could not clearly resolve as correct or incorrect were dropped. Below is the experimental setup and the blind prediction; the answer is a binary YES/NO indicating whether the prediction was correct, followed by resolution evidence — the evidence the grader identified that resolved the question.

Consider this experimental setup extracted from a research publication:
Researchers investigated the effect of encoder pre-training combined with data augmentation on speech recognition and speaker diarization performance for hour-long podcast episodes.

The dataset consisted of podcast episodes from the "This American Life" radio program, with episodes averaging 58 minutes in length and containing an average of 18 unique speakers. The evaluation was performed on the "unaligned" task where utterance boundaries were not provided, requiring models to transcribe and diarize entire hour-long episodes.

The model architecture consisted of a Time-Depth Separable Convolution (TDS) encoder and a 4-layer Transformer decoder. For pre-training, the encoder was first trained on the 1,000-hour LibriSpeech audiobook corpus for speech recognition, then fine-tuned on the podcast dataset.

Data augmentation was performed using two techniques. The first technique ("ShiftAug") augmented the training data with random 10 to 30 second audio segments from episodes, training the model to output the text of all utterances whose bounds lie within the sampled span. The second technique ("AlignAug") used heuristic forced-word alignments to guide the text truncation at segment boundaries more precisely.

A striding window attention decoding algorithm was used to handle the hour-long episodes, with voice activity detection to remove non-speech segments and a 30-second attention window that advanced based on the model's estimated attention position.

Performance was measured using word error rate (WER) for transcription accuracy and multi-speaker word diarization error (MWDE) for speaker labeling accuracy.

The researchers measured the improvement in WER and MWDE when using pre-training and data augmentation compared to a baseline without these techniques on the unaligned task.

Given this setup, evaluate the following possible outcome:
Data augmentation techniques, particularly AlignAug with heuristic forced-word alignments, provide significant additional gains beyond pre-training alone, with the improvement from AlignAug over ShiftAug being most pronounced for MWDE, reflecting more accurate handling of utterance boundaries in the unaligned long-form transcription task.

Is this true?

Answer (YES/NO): NO